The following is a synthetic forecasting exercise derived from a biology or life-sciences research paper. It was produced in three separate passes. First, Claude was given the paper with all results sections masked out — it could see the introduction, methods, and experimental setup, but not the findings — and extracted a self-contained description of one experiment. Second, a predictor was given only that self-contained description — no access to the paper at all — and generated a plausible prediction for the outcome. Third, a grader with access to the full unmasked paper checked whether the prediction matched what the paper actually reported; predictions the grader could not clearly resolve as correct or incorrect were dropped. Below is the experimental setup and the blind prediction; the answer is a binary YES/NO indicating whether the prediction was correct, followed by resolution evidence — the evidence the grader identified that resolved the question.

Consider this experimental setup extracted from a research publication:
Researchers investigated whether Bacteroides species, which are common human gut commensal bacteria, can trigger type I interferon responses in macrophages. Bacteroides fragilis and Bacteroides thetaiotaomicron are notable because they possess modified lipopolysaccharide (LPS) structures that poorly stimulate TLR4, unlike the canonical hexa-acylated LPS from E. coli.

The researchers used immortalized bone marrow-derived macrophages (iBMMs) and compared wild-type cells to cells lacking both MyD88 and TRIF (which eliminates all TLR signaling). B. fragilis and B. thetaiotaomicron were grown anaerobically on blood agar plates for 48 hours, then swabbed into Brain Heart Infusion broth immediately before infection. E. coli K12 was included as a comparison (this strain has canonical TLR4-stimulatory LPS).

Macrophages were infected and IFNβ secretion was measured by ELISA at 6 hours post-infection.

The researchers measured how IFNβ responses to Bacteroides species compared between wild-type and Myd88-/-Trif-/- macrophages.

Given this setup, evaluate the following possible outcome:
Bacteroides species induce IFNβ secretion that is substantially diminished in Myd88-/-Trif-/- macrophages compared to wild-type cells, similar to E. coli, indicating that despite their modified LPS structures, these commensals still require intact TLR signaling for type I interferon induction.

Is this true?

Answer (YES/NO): NO